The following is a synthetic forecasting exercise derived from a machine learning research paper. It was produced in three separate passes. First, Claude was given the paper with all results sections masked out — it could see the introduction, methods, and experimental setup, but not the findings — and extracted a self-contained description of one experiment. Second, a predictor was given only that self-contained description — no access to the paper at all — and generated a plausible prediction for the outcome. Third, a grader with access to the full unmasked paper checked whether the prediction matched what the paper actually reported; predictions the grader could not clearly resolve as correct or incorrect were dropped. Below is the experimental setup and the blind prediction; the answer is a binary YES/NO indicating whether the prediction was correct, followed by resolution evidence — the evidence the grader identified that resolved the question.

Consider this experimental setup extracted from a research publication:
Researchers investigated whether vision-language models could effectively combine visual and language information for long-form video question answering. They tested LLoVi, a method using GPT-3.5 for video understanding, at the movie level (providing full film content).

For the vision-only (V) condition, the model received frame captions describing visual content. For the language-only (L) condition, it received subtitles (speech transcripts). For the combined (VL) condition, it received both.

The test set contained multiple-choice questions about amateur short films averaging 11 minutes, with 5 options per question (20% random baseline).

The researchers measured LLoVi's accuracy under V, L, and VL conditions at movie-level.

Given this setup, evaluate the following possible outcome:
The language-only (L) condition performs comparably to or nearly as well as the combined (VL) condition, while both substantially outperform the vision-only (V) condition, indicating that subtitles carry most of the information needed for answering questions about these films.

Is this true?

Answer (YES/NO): NO